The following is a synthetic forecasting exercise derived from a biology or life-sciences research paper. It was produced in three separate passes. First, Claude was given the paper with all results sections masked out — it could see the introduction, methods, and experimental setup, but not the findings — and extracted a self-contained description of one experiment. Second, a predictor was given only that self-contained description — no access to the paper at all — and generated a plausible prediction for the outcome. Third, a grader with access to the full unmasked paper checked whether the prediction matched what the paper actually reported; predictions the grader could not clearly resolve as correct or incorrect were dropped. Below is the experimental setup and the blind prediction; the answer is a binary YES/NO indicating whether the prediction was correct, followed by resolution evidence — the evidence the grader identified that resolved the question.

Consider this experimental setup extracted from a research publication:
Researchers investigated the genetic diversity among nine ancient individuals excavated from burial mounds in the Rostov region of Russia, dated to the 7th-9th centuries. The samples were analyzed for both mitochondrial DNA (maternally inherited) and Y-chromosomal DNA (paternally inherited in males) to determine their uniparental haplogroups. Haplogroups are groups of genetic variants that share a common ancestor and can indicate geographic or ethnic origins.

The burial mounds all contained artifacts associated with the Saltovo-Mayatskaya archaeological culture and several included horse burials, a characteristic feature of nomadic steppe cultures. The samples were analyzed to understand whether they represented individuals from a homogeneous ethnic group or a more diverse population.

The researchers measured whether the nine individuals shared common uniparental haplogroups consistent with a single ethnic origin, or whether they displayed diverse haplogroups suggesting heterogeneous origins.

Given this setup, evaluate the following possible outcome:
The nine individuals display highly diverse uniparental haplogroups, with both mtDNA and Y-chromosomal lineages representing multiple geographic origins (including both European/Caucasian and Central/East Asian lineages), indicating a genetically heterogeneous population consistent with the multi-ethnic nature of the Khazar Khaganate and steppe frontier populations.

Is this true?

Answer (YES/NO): YES